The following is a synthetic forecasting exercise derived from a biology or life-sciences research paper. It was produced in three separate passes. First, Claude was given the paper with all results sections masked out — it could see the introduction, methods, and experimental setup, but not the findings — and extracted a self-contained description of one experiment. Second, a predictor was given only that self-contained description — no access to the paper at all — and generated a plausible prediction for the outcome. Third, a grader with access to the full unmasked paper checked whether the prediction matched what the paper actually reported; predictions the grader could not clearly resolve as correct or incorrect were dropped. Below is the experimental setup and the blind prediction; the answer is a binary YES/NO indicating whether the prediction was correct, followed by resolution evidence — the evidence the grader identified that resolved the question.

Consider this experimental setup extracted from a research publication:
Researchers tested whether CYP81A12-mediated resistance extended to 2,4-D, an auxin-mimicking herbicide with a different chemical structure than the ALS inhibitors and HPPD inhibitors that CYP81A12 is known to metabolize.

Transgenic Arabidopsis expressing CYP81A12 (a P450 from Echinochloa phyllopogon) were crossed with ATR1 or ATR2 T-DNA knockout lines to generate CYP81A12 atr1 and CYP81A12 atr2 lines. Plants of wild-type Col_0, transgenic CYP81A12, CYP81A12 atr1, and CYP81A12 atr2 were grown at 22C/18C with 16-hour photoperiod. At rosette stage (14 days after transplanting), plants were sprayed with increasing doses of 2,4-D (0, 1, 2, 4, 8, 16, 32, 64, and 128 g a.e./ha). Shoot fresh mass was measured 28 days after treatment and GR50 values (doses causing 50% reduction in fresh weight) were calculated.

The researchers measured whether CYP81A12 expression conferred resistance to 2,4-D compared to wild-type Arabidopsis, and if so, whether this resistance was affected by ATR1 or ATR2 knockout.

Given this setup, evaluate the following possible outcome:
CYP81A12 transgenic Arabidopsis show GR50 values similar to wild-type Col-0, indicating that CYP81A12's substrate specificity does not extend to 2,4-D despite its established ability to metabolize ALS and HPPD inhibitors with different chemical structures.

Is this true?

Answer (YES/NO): NO